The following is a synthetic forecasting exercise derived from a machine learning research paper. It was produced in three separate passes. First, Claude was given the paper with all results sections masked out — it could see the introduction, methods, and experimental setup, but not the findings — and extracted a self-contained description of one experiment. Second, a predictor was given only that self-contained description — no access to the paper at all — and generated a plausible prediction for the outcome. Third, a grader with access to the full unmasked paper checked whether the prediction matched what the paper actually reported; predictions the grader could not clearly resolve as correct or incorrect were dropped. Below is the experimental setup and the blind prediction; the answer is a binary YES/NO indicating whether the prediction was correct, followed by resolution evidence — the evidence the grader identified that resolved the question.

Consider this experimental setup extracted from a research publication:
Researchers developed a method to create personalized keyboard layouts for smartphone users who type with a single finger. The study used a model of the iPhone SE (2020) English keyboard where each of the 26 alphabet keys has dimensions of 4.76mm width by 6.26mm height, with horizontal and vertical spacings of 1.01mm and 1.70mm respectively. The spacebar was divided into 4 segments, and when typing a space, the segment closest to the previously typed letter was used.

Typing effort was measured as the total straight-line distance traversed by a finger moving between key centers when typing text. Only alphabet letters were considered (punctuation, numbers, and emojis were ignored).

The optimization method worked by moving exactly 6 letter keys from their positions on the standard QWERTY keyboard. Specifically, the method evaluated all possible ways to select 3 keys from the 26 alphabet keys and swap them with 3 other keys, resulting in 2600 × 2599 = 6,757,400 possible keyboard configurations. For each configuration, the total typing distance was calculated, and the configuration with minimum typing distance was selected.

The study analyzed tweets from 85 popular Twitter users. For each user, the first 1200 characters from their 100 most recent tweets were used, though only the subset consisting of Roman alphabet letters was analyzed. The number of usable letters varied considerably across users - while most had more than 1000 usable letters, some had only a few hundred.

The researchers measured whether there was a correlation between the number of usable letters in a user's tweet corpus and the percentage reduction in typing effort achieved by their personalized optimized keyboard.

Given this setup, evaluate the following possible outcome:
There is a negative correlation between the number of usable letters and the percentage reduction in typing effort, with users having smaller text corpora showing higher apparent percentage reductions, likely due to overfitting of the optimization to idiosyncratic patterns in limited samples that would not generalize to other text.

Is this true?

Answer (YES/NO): NO